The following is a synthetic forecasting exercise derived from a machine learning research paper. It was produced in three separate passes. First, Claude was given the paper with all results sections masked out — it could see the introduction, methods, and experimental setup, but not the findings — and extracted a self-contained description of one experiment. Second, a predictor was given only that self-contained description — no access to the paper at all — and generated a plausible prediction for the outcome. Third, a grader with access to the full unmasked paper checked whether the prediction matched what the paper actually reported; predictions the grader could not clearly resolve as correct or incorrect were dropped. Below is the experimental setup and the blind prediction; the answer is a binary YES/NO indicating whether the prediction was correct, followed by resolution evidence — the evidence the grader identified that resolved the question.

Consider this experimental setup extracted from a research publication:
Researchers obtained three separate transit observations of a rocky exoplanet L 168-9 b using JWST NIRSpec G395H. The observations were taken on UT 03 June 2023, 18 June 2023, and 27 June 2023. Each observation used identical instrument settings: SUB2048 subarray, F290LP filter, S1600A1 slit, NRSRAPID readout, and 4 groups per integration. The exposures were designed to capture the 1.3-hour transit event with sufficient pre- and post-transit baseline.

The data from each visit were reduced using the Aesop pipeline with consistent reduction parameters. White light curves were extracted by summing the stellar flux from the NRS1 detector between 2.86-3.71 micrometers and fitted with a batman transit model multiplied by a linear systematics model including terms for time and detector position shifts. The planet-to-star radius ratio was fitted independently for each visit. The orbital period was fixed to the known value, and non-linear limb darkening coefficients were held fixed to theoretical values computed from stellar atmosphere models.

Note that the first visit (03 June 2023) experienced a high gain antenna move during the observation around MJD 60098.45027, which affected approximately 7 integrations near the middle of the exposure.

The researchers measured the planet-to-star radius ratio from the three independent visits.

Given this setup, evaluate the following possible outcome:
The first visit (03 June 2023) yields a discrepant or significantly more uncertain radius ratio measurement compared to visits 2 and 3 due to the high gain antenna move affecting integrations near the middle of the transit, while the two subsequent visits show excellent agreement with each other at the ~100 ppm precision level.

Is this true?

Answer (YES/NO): NO